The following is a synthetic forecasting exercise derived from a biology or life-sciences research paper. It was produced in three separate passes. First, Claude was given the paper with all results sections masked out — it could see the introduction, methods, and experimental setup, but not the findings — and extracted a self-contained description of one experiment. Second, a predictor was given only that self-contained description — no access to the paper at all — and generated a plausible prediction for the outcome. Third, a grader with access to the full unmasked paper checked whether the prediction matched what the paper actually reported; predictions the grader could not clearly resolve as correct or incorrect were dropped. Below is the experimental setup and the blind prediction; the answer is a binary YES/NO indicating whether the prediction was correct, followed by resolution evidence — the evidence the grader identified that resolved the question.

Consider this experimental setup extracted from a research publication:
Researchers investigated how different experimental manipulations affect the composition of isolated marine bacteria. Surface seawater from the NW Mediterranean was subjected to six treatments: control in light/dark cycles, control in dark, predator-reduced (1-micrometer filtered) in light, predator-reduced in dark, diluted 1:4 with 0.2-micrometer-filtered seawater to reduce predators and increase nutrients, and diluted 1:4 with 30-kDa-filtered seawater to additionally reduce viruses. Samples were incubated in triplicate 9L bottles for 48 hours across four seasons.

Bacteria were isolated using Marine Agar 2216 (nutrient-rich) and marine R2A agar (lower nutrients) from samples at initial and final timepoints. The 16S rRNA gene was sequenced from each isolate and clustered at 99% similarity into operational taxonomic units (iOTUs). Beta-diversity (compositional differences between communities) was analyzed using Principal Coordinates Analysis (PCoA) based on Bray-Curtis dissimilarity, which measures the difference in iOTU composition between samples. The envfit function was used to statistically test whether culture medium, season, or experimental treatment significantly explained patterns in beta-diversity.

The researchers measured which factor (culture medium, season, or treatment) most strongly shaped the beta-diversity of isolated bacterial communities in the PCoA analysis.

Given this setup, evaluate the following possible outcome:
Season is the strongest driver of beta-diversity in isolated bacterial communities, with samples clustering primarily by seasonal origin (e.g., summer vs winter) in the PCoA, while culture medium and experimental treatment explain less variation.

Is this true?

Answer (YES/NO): NO